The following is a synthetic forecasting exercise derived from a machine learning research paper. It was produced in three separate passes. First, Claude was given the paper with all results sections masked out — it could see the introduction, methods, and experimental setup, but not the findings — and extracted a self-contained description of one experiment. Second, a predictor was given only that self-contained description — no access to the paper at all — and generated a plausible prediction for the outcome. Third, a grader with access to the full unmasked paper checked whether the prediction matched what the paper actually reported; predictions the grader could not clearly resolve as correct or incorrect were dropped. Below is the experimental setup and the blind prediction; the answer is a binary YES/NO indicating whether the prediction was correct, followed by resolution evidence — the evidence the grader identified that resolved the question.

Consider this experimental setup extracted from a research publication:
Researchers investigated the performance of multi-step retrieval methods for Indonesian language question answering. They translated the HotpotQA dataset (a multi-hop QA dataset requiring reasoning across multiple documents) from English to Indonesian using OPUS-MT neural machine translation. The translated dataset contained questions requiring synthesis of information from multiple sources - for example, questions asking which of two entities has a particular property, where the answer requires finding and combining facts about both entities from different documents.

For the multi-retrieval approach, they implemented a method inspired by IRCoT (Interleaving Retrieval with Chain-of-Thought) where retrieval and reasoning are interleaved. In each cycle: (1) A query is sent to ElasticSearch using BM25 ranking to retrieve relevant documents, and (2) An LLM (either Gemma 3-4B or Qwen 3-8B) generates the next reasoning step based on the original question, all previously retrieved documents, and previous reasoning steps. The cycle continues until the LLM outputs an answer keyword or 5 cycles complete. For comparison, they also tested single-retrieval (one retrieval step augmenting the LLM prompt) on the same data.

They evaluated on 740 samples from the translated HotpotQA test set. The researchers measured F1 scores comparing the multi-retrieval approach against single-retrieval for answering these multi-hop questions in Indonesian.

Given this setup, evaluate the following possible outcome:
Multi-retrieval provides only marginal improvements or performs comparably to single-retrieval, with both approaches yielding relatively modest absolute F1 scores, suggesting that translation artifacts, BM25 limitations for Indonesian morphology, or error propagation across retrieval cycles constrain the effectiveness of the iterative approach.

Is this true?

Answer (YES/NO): NO